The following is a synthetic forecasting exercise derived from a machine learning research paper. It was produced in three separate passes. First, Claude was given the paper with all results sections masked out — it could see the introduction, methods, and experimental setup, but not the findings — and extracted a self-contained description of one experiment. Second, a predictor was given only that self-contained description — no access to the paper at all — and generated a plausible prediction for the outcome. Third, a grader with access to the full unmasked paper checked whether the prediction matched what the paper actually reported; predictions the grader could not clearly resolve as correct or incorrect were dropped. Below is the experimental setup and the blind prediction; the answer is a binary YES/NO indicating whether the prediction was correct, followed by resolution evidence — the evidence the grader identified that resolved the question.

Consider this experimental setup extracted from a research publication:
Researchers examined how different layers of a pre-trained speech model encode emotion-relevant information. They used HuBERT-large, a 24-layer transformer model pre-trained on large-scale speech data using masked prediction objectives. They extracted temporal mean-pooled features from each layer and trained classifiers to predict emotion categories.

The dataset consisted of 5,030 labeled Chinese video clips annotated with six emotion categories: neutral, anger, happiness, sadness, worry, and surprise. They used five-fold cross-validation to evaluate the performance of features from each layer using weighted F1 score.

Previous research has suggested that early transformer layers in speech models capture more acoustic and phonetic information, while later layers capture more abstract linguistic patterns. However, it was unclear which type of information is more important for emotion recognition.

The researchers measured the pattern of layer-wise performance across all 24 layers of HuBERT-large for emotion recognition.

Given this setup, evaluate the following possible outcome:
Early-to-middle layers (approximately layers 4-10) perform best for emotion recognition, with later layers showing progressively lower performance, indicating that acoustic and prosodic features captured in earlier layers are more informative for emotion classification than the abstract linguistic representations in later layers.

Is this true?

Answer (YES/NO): NO